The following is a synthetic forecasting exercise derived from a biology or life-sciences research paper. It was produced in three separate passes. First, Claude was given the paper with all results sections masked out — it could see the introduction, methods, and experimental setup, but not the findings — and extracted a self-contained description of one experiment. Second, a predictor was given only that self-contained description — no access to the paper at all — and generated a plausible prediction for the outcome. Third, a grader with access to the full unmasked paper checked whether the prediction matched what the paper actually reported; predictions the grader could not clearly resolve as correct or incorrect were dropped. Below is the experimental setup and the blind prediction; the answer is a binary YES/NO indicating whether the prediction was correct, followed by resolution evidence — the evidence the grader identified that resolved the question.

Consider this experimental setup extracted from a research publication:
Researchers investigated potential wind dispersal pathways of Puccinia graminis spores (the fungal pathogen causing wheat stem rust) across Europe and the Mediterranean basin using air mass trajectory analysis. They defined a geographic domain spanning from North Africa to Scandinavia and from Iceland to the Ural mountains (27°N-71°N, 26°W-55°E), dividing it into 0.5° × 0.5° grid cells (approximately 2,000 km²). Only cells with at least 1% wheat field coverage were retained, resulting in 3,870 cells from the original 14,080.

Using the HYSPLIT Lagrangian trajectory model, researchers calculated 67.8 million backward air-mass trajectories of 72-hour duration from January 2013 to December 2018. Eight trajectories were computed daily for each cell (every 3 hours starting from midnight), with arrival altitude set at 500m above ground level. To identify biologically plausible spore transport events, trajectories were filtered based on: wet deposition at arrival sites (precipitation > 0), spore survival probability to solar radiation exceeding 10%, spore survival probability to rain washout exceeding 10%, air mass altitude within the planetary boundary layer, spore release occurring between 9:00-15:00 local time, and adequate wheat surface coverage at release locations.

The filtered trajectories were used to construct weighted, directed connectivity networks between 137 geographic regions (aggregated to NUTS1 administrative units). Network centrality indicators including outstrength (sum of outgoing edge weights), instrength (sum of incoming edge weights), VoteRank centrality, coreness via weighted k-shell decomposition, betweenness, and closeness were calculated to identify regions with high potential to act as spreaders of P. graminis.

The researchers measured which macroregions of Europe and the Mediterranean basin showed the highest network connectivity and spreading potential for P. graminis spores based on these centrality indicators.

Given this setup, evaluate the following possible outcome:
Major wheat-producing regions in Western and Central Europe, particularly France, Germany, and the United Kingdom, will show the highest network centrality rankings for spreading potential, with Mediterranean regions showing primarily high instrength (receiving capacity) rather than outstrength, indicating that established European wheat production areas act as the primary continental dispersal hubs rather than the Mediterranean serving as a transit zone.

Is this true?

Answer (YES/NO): NO